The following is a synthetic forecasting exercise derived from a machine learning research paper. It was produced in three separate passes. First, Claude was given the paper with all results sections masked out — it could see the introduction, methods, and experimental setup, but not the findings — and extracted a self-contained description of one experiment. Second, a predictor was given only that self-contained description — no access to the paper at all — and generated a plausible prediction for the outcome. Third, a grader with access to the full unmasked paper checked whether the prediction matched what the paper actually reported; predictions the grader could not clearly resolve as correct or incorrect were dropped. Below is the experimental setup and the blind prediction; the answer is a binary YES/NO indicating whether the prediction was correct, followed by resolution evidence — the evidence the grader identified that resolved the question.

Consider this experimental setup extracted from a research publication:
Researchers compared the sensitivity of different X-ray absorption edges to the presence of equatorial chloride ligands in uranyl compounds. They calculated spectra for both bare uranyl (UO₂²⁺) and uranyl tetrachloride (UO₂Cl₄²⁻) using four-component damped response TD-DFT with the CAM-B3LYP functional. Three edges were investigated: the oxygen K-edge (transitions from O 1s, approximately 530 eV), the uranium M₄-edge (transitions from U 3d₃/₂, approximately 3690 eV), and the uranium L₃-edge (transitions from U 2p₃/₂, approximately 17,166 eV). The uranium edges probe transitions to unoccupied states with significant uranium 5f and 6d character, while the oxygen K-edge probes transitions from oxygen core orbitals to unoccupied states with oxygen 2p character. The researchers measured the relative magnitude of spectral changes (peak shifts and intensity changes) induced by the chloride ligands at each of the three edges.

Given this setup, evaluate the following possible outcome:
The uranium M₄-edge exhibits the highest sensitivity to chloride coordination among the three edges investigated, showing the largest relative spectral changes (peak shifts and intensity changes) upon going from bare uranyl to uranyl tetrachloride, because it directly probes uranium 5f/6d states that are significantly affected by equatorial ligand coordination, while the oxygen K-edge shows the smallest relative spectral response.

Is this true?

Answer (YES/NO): NO